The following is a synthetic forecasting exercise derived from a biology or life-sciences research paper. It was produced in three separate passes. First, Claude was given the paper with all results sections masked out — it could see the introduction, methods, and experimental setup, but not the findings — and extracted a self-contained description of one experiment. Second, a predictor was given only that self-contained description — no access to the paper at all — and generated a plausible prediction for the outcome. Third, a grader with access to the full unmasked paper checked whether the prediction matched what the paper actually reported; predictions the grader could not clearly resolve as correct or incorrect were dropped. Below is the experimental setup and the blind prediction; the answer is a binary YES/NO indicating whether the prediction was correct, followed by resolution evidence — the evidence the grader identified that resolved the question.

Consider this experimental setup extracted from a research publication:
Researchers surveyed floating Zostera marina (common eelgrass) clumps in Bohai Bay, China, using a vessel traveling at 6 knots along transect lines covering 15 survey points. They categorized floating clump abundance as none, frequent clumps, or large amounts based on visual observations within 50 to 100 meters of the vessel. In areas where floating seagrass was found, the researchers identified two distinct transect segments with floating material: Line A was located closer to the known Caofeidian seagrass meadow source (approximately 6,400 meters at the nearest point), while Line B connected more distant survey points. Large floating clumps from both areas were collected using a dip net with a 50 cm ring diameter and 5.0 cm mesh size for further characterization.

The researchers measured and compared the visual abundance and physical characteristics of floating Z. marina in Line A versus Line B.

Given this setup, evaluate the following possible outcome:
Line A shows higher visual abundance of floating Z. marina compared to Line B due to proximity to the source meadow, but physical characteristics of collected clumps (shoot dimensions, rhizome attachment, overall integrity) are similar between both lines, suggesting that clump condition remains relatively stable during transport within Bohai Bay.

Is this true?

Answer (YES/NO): NO